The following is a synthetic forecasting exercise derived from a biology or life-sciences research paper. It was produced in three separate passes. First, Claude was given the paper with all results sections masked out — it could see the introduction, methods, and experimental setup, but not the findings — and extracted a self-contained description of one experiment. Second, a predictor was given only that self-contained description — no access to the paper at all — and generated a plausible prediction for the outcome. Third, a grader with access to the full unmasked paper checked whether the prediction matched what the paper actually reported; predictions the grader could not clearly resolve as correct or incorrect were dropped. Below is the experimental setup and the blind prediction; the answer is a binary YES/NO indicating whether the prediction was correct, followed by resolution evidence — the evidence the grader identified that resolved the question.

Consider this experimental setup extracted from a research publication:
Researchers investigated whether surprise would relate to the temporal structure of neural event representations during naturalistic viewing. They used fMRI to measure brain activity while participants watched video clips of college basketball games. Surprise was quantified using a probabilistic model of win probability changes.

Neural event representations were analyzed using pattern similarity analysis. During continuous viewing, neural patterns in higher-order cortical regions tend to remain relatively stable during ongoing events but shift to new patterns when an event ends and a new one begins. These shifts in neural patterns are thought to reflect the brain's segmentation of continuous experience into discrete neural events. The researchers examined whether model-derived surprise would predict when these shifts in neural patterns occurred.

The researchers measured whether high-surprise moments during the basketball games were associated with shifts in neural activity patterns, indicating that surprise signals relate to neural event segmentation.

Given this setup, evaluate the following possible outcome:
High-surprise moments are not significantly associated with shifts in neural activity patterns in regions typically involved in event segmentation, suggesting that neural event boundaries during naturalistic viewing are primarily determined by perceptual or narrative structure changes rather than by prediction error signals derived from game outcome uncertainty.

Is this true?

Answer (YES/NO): NO